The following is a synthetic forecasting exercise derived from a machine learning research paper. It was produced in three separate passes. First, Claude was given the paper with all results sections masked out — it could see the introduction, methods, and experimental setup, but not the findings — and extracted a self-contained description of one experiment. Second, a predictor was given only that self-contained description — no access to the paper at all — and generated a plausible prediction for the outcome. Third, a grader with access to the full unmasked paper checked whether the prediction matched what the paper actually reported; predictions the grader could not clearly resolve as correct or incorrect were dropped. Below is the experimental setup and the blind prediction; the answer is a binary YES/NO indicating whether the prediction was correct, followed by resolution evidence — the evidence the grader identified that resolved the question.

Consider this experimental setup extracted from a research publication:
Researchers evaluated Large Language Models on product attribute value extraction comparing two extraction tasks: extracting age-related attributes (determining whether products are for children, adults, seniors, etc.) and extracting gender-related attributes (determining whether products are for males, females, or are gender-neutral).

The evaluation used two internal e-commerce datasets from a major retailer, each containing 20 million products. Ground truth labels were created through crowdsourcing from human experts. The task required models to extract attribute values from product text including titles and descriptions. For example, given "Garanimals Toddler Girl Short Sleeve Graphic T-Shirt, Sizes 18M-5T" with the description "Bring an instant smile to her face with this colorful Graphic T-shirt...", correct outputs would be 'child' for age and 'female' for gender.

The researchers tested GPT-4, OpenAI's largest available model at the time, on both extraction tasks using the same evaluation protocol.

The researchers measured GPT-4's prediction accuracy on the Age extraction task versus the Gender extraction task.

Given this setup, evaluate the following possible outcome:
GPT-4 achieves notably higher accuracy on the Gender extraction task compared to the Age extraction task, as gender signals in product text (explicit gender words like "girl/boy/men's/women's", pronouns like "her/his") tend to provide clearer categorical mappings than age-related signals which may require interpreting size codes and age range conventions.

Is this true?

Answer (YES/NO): YES